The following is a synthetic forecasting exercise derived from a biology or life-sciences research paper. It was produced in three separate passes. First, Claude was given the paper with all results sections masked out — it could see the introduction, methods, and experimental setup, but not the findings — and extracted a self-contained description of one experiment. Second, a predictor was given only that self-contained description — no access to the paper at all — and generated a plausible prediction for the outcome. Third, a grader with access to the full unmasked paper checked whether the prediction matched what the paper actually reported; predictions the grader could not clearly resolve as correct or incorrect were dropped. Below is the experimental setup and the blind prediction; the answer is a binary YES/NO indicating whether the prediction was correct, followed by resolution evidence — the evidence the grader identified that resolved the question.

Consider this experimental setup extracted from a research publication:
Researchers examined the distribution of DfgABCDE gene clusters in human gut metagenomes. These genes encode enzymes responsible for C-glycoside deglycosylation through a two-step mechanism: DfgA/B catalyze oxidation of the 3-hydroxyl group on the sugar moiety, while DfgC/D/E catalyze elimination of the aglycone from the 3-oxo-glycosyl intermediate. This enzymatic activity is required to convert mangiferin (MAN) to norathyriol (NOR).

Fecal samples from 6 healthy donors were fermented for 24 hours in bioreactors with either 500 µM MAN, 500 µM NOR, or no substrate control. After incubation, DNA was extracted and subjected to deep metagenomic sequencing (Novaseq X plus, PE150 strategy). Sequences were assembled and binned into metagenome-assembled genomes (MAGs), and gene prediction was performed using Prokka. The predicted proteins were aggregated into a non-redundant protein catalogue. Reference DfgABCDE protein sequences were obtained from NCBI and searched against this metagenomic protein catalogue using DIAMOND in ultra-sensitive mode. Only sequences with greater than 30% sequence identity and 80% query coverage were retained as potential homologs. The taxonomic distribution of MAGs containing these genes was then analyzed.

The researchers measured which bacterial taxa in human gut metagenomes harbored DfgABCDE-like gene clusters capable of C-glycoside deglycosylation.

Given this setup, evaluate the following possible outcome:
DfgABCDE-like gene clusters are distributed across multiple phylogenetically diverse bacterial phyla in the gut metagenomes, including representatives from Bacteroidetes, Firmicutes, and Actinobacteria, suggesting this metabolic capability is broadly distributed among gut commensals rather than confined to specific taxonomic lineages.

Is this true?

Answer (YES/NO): NO